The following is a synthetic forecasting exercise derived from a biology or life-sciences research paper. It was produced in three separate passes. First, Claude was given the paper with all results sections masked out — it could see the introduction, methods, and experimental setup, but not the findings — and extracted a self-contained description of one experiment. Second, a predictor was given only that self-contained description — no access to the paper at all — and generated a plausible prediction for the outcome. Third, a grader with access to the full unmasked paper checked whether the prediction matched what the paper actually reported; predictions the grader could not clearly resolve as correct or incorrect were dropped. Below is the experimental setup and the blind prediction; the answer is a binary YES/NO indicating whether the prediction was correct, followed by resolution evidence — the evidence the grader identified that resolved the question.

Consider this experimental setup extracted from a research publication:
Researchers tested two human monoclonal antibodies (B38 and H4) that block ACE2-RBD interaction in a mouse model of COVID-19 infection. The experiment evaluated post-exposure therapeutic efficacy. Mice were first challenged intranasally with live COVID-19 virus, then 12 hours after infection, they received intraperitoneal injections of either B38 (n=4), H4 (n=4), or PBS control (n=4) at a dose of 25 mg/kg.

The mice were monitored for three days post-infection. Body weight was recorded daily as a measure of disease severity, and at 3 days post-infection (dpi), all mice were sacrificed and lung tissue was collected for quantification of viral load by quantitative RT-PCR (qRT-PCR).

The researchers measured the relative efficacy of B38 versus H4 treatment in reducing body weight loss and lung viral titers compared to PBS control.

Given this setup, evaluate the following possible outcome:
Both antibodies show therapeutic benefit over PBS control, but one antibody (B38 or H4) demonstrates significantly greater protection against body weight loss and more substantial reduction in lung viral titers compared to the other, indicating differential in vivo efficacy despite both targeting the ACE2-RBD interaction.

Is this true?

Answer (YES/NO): YES